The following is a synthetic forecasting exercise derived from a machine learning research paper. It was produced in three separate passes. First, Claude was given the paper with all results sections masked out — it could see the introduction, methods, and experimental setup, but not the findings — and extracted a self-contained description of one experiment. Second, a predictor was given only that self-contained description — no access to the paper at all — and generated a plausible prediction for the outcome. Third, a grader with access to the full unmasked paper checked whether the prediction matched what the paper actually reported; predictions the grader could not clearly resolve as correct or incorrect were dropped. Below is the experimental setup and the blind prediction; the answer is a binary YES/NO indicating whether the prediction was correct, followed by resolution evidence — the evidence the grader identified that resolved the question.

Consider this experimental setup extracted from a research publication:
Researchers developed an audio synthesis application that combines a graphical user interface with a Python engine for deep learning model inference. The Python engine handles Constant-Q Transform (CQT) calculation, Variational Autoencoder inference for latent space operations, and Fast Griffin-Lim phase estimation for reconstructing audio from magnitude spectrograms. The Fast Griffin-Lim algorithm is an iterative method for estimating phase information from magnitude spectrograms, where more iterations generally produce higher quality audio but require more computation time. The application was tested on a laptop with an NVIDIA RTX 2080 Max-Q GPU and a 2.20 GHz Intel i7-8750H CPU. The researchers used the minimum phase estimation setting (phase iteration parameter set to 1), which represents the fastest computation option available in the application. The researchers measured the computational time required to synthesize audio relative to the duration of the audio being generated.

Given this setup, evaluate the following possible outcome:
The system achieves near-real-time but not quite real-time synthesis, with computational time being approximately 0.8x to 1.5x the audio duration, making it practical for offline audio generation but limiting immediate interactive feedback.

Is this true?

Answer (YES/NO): NO